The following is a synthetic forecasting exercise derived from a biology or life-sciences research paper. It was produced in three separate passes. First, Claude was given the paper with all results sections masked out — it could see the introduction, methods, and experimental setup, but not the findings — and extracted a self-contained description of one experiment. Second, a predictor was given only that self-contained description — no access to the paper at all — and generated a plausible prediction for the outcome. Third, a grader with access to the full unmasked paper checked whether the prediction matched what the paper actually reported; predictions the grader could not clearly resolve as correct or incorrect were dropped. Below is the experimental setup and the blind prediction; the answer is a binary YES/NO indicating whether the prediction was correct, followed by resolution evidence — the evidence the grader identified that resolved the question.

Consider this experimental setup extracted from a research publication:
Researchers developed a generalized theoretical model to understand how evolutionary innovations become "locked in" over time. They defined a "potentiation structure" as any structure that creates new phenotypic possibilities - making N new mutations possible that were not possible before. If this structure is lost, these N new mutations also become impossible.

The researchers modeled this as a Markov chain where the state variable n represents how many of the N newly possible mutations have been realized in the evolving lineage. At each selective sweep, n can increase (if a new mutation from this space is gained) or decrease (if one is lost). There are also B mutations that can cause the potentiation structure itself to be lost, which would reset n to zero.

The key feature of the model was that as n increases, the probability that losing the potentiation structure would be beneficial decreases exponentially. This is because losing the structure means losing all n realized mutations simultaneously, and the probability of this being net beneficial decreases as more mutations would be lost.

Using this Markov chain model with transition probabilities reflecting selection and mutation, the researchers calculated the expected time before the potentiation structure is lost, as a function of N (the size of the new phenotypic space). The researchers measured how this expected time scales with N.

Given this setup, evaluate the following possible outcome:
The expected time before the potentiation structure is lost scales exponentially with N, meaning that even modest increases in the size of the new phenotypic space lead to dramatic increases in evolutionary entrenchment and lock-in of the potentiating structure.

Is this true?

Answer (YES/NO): YES